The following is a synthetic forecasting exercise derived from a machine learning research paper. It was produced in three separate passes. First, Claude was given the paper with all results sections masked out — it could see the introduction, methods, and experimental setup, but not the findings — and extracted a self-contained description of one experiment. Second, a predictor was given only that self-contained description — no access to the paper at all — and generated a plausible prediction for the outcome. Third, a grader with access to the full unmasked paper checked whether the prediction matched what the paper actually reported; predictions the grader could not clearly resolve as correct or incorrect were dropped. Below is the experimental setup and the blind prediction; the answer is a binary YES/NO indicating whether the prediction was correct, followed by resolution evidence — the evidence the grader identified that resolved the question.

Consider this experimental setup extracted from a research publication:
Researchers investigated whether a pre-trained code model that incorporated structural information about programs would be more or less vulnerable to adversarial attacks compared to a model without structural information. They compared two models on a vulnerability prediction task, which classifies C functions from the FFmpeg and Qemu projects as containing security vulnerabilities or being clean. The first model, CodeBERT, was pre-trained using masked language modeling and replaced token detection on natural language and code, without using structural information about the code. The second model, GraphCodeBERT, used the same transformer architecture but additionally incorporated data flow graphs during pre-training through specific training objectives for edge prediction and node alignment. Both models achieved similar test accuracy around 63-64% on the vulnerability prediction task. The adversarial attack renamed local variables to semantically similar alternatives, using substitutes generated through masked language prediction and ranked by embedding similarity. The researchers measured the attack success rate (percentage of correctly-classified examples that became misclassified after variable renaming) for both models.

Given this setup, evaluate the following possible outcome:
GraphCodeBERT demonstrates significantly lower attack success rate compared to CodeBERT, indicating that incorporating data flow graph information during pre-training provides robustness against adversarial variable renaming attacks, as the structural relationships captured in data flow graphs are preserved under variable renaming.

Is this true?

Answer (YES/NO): NO